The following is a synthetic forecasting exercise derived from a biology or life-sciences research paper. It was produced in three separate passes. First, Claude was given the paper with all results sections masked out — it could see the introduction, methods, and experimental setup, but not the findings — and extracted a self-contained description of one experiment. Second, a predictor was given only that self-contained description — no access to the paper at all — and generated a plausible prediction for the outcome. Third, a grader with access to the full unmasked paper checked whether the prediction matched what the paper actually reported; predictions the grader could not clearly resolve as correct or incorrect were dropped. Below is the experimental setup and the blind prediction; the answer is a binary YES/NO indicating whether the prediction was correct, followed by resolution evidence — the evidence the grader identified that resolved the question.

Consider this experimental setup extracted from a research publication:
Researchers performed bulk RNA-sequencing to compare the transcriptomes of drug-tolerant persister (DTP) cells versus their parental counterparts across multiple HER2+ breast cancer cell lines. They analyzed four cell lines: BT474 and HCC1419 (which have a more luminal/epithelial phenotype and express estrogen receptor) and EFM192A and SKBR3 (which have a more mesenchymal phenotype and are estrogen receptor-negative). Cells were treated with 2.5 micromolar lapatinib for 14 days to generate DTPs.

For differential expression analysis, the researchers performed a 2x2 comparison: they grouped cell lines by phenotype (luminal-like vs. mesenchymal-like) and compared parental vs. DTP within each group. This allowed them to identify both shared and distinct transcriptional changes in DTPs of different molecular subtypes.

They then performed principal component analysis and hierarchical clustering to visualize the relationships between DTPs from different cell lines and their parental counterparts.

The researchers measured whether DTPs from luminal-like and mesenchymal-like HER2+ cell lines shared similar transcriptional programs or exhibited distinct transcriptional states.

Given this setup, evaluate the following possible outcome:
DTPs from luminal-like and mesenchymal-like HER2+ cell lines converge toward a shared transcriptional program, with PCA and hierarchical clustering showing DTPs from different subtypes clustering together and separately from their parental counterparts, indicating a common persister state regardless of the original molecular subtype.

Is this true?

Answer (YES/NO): NO